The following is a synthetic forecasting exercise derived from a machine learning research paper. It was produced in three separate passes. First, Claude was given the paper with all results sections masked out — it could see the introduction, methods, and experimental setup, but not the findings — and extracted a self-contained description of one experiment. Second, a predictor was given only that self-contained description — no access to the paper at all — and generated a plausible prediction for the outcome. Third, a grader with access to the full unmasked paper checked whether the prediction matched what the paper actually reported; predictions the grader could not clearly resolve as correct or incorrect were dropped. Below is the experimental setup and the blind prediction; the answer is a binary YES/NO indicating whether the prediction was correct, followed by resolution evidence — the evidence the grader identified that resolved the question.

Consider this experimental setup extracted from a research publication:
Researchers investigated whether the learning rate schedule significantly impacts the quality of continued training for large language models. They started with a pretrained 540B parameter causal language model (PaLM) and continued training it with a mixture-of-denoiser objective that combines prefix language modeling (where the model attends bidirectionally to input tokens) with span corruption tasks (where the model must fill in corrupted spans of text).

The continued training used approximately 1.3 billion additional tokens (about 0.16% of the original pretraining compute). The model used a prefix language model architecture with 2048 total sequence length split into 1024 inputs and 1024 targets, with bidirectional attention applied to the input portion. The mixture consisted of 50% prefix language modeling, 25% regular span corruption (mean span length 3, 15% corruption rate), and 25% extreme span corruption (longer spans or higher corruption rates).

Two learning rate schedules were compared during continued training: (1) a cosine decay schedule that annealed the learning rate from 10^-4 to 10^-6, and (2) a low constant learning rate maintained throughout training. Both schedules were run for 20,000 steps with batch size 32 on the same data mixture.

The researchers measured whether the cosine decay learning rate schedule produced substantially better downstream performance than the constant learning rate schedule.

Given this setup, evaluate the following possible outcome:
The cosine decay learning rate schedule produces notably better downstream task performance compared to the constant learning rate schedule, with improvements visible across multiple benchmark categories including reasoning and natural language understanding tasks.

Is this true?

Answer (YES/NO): NO